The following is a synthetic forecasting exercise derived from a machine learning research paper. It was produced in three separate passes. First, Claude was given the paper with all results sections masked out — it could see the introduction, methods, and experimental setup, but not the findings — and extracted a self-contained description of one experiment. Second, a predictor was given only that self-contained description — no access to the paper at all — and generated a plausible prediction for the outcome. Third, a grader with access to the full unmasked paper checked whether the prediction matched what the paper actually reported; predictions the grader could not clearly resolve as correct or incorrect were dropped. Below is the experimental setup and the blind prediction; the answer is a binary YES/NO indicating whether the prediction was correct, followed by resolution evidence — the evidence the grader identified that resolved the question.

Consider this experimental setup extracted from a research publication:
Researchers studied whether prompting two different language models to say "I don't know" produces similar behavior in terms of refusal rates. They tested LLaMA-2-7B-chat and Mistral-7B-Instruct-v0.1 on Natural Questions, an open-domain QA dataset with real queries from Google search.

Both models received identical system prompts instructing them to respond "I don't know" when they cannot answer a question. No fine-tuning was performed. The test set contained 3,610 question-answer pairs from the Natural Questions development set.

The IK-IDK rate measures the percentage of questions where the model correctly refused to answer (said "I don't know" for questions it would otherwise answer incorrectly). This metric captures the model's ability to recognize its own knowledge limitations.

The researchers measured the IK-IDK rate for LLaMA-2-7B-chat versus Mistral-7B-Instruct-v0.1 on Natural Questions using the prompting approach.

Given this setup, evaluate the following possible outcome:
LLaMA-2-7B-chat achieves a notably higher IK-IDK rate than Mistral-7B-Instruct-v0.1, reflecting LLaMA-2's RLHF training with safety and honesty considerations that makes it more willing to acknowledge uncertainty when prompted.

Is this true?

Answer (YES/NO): YES